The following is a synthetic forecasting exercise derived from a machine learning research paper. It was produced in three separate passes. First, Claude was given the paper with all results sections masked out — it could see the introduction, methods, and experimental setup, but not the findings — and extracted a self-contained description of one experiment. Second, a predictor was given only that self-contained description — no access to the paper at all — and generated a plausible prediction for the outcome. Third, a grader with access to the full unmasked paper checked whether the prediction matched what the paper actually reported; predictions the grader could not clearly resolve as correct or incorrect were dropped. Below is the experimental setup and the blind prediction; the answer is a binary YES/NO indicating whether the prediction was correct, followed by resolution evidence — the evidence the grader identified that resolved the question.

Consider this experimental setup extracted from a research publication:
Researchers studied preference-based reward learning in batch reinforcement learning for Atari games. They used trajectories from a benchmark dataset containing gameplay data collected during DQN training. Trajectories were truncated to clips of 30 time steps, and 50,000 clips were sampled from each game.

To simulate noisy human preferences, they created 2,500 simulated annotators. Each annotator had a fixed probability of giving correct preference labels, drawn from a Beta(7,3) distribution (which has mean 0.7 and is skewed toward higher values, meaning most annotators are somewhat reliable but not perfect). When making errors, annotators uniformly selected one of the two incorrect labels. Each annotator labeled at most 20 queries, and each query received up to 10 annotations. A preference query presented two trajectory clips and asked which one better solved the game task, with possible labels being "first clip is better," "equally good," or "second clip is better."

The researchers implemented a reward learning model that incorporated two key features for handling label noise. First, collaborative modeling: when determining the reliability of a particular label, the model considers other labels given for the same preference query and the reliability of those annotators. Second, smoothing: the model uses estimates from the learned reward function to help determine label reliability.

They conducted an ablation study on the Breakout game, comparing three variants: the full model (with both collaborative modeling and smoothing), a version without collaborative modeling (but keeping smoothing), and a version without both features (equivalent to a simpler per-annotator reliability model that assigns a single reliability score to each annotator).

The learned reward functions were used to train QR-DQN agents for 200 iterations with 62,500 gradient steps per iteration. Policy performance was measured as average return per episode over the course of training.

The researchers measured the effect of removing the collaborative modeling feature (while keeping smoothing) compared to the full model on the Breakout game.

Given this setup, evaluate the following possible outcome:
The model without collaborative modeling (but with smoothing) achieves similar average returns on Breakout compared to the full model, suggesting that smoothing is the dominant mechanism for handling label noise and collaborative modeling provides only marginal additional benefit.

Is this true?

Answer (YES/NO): NO